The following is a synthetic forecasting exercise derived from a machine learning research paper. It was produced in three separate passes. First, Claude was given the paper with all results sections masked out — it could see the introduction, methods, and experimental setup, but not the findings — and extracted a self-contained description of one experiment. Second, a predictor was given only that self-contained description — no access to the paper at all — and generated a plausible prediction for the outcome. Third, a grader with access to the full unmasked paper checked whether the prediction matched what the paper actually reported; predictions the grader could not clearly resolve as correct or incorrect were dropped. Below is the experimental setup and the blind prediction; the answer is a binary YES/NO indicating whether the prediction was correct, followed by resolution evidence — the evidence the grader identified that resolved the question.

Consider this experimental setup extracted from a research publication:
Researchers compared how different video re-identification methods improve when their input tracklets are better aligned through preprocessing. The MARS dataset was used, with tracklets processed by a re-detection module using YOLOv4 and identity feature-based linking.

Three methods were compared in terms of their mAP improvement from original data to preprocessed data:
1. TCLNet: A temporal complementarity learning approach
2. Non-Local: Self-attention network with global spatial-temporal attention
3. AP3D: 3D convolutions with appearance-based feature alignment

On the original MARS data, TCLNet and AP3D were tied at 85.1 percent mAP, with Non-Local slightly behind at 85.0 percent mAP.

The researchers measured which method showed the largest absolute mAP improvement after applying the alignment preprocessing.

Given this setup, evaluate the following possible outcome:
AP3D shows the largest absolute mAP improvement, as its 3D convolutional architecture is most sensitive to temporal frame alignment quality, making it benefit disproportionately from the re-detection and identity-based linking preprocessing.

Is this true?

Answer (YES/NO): NO